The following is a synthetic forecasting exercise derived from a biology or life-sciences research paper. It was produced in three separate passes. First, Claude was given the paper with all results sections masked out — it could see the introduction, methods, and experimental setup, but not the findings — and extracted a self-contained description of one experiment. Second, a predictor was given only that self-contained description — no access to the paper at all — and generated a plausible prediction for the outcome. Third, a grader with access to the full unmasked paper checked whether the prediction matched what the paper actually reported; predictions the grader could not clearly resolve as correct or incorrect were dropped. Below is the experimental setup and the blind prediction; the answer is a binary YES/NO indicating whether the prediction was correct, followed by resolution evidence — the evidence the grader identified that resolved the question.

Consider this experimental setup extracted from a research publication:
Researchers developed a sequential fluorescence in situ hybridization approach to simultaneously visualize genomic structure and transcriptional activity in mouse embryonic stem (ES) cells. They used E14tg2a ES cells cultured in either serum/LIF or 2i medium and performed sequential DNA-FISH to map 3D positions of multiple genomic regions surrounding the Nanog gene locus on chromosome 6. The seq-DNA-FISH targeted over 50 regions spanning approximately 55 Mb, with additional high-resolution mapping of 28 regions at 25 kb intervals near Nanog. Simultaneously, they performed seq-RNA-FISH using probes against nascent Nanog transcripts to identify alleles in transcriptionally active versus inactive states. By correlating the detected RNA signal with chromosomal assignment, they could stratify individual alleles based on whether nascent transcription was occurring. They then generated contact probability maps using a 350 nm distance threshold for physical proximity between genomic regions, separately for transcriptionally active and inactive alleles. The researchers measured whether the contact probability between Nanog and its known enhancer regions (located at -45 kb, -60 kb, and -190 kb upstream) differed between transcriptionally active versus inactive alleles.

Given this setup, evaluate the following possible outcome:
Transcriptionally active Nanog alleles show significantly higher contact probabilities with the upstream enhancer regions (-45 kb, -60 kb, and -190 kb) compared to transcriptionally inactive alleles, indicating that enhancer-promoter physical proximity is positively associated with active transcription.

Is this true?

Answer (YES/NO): YES